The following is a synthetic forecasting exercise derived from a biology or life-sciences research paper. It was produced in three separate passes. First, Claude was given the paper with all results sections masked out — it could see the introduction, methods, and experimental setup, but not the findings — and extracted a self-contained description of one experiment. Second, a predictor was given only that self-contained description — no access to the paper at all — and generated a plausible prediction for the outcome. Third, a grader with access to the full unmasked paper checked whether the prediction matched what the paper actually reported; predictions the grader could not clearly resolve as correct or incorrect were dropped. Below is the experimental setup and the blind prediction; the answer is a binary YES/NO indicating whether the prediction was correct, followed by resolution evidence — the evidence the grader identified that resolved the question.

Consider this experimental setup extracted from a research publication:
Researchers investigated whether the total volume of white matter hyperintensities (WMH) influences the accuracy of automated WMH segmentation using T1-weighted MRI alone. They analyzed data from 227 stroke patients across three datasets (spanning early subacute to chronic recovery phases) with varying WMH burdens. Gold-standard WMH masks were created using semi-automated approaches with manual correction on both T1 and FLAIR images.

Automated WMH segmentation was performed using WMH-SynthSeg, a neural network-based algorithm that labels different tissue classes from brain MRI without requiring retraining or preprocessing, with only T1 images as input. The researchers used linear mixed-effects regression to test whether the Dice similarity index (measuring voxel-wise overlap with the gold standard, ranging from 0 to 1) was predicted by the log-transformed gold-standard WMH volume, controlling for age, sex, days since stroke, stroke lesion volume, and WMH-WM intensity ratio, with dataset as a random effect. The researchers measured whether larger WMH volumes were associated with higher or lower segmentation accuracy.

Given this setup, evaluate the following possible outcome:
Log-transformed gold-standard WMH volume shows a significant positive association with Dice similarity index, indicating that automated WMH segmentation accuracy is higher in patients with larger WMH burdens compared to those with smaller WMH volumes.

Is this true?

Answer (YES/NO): YES